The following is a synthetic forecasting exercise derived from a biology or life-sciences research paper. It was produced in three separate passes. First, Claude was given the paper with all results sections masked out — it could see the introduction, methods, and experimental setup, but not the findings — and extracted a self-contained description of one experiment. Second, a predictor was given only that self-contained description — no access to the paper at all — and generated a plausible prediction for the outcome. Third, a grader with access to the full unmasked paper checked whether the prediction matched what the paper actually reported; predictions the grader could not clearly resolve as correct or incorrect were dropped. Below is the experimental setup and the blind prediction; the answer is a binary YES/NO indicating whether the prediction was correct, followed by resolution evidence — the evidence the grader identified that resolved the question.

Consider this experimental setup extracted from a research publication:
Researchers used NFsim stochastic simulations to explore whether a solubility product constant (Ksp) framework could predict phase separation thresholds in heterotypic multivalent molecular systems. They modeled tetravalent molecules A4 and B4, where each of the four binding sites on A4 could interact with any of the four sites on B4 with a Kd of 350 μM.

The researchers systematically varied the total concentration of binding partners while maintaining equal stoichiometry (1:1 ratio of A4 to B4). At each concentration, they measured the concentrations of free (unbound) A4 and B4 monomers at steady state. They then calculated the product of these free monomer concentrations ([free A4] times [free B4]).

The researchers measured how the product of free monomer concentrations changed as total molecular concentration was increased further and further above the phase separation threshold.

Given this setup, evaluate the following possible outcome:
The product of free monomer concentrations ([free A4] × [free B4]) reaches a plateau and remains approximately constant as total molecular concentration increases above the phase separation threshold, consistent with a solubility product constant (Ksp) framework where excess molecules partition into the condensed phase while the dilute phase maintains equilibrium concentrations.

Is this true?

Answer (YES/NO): YES